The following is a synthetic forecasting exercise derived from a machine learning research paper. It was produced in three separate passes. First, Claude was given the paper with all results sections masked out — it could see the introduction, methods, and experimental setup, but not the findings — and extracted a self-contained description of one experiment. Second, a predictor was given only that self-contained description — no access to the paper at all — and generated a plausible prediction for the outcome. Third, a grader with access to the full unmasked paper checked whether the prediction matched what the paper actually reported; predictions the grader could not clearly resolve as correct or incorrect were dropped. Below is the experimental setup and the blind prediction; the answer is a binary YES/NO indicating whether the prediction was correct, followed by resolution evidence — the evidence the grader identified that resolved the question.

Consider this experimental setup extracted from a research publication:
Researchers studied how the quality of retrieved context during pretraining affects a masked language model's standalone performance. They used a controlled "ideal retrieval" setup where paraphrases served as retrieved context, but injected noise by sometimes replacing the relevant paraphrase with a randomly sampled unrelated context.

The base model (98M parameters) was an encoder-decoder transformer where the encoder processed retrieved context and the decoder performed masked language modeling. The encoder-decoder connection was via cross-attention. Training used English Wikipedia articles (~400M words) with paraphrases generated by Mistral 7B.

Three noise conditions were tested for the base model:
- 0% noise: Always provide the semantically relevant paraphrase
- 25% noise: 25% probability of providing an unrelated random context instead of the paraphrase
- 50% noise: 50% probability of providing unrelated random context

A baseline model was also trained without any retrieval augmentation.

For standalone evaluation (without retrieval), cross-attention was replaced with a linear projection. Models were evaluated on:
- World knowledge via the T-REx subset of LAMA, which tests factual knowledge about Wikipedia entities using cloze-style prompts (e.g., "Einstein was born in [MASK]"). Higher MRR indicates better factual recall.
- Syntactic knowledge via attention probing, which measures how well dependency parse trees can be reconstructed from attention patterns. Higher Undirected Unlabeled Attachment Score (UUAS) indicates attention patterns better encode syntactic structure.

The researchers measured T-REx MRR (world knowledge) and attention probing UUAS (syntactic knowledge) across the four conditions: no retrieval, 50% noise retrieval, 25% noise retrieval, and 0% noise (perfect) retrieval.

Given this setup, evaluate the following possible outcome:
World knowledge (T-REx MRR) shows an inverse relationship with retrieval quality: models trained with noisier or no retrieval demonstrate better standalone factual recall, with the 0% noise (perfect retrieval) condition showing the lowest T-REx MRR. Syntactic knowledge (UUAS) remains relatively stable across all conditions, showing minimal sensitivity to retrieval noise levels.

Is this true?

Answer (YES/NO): NO